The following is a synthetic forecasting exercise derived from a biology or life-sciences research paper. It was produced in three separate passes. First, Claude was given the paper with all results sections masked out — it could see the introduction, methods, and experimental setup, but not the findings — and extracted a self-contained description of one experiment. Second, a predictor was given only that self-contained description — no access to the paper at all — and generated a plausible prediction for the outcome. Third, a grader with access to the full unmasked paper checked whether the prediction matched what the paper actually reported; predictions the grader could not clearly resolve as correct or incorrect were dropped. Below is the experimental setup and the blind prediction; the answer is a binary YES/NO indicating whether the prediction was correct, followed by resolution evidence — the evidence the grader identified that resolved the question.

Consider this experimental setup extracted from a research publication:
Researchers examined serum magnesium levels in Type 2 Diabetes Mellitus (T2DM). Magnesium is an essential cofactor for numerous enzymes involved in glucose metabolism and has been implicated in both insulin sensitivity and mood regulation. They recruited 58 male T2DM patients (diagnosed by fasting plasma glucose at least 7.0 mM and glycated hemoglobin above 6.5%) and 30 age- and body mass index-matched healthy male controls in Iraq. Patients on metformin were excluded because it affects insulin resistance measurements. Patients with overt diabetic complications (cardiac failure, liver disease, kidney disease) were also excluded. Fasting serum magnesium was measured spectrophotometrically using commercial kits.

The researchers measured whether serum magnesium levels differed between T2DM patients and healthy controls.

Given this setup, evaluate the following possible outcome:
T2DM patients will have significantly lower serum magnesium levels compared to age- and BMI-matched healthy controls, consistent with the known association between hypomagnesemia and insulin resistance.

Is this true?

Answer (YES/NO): YES